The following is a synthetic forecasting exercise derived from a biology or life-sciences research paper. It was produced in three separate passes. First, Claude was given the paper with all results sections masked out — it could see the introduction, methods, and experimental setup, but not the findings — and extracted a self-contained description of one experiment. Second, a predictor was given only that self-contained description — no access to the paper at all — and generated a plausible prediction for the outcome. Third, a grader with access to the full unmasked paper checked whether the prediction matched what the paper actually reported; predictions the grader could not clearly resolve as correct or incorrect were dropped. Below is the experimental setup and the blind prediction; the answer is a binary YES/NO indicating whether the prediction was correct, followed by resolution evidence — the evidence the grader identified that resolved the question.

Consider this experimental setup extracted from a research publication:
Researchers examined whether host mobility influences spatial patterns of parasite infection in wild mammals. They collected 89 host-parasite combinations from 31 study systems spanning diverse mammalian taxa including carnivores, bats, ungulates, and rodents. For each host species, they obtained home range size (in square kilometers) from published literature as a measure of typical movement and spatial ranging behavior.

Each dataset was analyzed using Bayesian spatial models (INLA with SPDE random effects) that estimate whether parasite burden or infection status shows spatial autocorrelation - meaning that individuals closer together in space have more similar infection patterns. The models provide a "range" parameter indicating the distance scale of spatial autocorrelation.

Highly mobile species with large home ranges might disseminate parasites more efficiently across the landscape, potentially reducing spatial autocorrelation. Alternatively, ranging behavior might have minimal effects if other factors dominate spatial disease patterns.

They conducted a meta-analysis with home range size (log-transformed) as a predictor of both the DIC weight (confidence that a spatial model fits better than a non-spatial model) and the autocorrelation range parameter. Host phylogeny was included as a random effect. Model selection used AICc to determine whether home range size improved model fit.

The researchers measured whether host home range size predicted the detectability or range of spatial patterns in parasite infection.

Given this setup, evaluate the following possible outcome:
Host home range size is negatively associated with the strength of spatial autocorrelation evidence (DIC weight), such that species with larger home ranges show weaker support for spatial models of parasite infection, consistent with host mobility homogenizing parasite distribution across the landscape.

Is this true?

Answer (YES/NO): NO